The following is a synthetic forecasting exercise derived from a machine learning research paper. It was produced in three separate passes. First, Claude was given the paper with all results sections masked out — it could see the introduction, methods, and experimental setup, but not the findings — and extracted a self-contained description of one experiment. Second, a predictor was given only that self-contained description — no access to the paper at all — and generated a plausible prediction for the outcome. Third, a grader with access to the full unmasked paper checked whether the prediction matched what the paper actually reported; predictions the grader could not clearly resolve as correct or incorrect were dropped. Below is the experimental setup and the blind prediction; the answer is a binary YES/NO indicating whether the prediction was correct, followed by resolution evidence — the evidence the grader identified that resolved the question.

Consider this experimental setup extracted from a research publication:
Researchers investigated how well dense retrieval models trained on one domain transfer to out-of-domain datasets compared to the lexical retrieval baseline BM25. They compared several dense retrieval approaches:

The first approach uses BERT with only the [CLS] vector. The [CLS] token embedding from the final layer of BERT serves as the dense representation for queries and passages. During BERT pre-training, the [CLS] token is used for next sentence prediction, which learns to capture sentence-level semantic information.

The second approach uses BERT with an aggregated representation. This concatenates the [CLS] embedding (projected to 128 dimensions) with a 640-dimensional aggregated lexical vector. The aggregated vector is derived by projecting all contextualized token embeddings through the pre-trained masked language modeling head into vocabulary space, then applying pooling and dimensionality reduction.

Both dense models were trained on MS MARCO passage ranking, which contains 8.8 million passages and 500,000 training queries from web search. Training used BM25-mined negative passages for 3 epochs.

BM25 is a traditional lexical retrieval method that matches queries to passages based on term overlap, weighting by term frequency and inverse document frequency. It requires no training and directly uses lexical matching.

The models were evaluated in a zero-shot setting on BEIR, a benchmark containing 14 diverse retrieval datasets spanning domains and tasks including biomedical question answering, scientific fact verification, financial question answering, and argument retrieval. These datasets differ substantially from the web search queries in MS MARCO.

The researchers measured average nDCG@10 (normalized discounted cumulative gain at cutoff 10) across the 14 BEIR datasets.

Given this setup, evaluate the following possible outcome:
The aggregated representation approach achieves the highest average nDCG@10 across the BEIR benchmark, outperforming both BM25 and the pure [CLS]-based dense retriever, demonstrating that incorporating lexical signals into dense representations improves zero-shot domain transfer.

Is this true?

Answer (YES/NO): NO